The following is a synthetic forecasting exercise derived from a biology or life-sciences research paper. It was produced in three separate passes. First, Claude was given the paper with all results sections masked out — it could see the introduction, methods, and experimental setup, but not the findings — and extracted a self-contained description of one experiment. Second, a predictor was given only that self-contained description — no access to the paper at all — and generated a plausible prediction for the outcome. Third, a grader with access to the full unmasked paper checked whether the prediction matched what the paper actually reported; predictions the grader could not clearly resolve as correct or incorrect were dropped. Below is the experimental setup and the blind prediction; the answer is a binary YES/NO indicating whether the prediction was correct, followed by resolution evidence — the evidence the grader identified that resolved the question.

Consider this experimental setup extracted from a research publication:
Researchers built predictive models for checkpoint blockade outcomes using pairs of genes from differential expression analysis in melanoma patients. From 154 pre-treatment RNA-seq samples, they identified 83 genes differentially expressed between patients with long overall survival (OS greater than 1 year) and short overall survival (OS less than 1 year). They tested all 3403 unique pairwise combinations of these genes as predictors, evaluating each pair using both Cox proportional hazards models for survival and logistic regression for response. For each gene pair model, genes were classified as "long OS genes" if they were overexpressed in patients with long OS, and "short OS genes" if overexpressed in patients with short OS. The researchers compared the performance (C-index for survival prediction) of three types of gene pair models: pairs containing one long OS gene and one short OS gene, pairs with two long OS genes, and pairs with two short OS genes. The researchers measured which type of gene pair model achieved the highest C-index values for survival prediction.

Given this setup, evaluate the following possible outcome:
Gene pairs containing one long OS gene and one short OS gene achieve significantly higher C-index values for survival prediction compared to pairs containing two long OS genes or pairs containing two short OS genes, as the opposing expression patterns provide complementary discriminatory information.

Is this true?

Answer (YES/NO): NO